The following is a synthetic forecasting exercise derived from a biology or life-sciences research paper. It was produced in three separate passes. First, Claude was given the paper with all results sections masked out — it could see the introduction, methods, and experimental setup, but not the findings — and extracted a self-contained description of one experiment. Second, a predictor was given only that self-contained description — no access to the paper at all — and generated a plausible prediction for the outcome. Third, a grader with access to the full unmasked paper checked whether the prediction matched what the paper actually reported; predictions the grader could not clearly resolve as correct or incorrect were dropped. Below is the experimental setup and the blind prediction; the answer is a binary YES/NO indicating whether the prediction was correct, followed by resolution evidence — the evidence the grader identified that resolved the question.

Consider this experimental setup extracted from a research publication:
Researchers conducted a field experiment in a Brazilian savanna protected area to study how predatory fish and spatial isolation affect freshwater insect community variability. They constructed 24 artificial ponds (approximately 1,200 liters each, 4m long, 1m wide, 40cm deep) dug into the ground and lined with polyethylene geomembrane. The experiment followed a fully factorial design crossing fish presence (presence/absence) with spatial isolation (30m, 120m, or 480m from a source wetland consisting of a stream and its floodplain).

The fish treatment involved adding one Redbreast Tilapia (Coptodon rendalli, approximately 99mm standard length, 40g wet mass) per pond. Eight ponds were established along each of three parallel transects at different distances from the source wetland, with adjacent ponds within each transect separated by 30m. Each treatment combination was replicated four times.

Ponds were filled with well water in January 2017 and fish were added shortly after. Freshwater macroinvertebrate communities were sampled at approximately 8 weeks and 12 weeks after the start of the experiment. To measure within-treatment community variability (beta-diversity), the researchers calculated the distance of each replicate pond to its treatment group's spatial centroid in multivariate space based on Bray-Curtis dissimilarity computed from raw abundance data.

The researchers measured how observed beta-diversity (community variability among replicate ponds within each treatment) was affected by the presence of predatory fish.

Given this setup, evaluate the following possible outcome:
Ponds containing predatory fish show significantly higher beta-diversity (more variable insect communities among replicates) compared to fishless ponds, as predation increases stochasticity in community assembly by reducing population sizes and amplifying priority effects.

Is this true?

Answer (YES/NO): NO